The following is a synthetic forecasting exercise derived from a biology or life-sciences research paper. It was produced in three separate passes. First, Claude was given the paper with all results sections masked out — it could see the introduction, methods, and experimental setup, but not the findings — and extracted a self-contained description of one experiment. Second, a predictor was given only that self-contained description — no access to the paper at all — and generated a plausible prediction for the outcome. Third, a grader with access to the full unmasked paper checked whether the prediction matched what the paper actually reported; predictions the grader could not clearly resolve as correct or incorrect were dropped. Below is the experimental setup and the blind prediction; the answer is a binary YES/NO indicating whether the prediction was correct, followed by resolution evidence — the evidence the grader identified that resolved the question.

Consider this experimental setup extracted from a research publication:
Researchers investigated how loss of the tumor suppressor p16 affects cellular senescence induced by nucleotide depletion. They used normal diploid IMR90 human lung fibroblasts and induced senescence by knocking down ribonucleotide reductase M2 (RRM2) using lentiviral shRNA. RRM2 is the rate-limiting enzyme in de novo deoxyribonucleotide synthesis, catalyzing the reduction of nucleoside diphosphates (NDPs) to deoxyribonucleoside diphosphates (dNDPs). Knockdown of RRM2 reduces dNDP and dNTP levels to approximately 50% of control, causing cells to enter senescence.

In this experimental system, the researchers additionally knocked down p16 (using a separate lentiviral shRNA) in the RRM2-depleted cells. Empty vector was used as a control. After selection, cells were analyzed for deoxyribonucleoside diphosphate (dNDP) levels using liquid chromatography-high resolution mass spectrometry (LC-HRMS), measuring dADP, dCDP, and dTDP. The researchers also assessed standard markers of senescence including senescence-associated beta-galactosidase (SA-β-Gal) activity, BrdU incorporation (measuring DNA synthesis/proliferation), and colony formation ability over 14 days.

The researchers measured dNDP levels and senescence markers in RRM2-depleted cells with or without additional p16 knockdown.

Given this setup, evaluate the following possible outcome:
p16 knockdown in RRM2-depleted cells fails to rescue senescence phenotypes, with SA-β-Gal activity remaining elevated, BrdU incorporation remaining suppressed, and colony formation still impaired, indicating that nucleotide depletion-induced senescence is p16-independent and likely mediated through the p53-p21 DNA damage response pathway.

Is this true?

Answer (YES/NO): NO